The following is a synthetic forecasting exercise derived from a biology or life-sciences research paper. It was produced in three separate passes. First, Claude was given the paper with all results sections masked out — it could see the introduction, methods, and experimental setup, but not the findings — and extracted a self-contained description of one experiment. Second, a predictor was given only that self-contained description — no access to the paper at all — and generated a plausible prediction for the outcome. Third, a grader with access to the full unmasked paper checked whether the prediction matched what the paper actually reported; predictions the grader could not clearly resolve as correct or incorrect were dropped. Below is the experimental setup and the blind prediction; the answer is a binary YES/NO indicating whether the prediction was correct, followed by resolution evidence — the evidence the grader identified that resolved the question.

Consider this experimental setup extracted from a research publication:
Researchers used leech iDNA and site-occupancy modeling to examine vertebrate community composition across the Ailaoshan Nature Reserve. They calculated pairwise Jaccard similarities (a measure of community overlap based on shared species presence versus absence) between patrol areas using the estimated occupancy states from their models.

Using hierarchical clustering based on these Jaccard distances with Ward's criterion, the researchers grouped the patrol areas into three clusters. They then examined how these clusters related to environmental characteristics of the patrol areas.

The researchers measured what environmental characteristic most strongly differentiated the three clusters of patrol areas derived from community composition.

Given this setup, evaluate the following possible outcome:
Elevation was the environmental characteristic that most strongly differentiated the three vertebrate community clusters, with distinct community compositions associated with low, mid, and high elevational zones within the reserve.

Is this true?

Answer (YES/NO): YES